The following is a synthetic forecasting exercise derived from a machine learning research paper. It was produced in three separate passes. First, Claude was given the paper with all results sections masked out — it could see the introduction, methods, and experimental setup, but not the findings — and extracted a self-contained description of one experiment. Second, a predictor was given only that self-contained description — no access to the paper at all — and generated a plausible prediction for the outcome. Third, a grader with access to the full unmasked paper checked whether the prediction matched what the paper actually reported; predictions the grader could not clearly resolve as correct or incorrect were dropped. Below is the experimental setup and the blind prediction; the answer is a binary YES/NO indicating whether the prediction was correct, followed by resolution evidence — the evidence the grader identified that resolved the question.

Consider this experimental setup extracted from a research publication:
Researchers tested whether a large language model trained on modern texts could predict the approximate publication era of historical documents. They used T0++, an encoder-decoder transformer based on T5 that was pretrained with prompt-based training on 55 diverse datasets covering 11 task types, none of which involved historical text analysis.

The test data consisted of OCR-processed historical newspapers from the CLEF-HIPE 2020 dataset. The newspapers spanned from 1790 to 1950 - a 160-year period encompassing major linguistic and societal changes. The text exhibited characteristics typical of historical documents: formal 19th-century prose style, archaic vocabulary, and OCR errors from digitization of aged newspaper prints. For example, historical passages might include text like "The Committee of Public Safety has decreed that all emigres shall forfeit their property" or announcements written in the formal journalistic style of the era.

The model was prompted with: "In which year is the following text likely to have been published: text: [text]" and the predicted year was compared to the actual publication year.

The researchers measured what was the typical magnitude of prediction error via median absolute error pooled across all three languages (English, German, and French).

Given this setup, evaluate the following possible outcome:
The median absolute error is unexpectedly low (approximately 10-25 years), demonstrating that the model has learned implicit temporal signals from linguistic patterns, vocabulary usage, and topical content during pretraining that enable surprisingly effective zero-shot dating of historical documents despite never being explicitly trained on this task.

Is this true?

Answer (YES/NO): NO